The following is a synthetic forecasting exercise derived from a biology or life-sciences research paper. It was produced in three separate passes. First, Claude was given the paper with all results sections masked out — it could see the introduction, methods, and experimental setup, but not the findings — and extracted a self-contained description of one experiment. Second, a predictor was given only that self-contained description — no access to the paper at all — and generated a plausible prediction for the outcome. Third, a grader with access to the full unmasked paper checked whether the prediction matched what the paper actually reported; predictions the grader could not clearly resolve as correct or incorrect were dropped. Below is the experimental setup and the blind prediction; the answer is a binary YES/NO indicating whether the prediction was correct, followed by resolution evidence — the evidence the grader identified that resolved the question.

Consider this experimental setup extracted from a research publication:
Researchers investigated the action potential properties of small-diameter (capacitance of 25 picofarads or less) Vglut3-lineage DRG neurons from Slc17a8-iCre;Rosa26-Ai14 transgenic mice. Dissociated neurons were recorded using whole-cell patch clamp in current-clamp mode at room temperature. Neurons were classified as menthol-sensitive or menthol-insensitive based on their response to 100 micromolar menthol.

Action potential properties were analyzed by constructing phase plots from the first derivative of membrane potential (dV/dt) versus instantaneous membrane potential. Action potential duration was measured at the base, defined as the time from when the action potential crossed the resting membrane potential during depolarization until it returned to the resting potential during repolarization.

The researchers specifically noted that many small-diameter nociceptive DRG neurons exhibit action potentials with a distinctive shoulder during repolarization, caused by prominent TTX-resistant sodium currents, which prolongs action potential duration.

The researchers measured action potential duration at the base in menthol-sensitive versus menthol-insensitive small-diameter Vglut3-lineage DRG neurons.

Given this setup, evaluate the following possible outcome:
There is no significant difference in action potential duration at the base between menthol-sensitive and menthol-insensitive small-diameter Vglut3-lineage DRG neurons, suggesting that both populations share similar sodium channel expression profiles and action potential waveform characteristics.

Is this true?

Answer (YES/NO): NO